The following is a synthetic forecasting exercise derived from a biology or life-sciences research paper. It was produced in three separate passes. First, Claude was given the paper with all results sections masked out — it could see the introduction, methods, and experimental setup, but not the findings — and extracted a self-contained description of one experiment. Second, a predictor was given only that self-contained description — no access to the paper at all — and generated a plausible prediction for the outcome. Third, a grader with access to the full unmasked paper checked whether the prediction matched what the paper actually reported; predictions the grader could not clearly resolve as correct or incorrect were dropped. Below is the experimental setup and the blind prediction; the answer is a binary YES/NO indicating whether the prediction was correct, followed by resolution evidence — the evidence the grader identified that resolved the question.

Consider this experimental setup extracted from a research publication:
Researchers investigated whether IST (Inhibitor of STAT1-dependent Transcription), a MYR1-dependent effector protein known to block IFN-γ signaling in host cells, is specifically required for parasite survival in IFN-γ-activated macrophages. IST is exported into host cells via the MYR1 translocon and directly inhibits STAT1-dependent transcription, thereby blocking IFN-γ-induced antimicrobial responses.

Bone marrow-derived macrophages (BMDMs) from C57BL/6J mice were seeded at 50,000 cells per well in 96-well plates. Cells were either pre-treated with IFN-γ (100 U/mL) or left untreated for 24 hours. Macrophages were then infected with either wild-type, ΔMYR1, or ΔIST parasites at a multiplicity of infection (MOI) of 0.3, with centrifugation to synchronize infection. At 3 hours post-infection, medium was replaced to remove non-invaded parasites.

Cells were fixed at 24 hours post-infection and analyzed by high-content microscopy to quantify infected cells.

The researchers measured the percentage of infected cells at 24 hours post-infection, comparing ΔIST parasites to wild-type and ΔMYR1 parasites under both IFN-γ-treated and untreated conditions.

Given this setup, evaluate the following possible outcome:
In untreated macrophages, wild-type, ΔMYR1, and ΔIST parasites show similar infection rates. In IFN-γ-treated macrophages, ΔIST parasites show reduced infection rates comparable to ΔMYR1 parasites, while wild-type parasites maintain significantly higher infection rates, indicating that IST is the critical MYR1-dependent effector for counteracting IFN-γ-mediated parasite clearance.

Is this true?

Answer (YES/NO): NO